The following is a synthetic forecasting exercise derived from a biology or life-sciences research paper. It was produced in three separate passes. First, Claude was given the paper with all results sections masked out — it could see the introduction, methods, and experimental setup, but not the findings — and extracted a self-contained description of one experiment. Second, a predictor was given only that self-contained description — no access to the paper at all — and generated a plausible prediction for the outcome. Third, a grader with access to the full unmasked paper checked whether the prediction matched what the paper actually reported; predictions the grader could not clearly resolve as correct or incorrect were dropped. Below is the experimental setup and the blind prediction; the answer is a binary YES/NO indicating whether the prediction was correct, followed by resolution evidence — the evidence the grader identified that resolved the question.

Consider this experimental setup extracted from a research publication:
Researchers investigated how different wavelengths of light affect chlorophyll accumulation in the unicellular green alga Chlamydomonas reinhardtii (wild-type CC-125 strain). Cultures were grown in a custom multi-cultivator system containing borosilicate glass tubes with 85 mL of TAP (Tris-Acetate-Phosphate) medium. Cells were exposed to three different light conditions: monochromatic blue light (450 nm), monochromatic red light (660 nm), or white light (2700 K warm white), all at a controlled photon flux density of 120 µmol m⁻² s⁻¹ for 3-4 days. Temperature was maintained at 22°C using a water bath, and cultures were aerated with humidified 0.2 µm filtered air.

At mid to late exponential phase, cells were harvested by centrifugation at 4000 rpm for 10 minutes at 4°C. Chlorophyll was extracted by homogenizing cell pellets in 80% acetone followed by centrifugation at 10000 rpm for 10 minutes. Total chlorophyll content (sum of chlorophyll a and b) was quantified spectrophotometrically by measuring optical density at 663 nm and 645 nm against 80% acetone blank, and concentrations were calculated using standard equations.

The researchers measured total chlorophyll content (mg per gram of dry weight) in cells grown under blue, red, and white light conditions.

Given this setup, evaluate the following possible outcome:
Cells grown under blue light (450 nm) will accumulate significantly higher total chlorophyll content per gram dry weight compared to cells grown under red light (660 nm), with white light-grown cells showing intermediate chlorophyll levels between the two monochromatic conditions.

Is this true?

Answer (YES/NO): NO